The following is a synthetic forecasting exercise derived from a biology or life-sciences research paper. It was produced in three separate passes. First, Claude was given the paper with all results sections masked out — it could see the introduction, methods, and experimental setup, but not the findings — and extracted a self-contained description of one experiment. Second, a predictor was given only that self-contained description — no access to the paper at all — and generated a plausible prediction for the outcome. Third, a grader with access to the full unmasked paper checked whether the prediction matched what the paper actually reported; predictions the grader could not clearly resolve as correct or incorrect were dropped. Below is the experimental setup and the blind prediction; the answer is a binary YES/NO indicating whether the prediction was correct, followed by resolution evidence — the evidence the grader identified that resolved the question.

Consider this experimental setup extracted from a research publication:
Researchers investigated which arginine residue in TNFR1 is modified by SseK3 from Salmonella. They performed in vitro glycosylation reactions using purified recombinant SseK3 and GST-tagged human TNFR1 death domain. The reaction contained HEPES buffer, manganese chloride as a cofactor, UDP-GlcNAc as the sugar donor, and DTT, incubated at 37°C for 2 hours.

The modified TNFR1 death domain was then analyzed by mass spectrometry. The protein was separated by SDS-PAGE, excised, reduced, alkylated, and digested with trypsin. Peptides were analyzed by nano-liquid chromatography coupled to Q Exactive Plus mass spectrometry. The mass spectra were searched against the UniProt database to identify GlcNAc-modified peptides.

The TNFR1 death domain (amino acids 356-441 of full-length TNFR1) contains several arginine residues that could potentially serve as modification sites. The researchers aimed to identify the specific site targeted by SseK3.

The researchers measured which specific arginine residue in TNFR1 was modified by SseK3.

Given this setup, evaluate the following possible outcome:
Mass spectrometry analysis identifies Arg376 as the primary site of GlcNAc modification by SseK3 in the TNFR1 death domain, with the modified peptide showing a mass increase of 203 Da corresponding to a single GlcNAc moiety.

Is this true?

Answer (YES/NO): YES